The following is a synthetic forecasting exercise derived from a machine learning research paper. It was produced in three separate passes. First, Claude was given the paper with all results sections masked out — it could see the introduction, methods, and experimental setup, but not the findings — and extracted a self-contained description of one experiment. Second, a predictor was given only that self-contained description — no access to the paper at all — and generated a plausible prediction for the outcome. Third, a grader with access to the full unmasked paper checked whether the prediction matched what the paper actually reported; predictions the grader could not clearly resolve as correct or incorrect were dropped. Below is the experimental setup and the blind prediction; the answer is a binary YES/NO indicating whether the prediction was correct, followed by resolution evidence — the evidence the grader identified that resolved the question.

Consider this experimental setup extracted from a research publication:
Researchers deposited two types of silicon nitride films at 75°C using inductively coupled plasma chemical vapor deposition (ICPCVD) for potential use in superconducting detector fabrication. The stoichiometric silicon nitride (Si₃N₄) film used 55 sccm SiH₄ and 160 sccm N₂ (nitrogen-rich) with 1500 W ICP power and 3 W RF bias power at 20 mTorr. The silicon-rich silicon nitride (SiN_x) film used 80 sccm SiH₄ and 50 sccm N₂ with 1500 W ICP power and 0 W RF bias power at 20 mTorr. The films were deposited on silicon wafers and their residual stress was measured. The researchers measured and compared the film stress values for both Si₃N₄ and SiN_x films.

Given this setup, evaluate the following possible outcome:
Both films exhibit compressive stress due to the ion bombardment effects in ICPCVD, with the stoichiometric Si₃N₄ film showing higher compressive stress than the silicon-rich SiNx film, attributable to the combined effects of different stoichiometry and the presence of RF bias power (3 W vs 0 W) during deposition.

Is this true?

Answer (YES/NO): NO